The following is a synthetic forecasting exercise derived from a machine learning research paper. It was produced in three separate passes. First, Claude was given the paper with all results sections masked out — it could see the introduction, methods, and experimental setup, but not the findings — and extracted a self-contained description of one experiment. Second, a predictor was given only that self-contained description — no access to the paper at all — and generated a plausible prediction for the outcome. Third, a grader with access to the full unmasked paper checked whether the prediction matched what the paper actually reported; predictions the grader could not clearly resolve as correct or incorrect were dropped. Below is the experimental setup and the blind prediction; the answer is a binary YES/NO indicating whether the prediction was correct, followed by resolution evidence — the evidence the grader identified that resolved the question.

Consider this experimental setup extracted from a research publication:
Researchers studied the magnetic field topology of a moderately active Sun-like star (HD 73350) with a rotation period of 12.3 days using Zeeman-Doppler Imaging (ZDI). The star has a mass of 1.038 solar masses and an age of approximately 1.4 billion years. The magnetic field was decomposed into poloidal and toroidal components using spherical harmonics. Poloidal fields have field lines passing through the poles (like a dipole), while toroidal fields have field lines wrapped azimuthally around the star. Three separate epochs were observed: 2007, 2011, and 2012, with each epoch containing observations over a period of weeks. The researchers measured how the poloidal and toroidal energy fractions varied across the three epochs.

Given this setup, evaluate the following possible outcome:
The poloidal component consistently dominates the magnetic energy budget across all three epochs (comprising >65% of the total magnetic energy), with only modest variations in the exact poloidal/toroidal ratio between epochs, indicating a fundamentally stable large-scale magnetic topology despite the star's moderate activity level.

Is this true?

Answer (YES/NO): NO